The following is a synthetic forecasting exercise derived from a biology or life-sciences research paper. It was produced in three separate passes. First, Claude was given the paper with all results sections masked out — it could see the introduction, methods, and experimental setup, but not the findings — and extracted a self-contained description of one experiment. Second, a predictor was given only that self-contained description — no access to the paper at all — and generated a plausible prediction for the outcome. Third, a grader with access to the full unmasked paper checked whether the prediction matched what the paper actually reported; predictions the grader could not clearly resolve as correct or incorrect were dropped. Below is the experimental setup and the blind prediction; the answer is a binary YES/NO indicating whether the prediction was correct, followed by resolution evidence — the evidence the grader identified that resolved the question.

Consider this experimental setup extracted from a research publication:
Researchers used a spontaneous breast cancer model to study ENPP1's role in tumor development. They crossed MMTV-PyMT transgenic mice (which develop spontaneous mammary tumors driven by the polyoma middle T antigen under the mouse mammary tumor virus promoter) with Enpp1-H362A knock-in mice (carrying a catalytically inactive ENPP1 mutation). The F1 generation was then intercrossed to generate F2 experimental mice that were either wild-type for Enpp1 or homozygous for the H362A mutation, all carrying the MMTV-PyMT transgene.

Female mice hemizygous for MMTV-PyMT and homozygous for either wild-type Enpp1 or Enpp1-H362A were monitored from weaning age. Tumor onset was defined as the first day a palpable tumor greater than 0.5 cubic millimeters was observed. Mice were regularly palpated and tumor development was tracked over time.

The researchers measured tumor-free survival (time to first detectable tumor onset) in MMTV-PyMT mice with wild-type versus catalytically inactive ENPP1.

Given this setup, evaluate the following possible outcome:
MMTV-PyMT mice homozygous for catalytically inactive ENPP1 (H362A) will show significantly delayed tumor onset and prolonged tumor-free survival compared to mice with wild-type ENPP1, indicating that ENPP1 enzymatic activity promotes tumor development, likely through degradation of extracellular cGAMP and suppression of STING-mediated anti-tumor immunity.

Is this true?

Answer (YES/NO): YES